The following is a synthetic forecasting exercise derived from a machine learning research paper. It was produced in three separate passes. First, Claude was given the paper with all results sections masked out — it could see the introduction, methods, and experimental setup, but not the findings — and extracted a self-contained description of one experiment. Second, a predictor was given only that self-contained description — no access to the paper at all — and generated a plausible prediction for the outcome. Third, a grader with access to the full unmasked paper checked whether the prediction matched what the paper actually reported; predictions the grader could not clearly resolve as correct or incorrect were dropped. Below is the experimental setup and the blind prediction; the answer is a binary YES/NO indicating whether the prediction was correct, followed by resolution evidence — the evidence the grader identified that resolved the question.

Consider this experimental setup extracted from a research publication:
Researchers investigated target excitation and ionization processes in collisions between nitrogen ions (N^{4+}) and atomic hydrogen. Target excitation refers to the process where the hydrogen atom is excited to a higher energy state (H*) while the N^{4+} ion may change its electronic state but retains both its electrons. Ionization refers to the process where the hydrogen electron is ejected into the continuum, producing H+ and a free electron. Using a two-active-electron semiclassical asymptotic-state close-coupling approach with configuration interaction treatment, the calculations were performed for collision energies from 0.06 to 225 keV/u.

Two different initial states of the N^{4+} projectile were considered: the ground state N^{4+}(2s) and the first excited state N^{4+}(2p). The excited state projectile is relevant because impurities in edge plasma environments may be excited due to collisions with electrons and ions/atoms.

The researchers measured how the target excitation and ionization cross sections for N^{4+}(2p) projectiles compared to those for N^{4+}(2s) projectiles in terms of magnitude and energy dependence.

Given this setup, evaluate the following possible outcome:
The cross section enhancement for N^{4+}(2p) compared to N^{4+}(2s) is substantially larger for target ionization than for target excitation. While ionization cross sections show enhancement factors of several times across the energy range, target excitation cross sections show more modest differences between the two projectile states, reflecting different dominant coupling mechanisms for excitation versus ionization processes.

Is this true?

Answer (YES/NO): NO